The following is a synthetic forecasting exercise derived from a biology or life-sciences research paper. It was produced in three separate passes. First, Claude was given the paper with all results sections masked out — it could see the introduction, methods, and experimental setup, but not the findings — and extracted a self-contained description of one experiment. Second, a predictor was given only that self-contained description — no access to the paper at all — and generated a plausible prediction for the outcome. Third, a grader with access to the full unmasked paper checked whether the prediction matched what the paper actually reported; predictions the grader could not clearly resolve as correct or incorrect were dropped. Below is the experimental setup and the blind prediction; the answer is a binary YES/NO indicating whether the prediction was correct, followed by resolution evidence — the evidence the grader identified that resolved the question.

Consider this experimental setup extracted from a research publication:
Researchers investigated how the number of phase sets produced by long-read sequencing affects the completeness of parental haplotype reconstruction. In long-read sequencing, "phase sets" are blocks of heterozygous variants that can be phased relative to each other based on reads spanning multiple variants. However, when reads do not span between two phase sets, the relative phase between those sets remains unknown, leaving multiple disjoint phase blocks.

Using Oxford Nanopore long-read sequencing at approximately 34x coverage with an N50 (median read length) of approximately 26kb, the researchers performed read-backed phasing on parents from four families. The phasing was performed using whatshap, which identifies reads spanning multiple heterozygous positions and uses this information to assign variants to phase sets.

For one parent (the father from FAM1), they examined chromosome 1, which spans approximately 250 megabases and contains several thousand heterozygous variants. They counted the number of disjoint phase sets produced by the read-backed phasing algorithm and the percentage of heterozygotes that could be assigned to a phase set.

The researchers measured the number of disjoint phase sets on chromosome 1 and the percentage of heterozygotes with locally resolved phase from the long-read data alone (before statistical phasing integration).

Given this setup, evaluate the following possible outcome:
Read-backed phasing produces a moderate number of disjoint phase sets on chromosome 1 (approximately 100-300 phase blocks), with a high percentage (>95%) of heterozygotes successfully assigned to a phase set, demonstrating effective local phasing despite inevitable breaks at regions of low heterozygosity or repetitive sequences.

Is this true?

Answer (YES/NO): NO